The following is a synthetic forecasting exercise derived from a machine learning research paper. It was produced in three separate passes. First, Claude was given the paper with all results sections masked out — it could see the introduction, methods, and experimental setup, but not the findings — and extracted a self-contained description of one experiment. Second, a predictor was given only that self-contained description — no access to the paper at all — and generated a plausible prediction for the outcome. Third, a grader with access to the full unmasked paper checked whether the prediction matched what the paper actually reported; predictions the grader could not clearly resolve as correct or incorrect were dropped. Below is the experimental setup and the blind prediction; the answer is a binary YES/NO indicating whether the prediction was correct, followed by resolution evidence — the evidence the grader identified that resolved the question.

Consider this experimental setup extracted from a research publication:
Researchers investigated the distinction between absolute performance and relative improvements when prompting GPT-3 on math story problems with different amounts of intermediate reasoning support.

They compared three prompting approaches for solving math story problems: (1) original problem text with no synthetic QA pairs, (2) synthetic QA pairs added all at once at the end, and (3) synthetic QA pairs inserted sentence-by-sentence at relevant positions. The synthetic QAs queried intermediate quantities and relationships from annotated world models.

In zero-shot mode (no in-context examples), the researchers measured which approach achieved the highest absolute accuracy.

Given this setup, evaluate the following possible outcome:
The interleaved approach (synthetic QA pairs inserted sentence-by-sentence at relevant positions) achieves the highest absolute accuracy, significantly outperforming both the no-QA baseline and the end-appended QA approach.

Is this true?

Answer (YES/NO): NO